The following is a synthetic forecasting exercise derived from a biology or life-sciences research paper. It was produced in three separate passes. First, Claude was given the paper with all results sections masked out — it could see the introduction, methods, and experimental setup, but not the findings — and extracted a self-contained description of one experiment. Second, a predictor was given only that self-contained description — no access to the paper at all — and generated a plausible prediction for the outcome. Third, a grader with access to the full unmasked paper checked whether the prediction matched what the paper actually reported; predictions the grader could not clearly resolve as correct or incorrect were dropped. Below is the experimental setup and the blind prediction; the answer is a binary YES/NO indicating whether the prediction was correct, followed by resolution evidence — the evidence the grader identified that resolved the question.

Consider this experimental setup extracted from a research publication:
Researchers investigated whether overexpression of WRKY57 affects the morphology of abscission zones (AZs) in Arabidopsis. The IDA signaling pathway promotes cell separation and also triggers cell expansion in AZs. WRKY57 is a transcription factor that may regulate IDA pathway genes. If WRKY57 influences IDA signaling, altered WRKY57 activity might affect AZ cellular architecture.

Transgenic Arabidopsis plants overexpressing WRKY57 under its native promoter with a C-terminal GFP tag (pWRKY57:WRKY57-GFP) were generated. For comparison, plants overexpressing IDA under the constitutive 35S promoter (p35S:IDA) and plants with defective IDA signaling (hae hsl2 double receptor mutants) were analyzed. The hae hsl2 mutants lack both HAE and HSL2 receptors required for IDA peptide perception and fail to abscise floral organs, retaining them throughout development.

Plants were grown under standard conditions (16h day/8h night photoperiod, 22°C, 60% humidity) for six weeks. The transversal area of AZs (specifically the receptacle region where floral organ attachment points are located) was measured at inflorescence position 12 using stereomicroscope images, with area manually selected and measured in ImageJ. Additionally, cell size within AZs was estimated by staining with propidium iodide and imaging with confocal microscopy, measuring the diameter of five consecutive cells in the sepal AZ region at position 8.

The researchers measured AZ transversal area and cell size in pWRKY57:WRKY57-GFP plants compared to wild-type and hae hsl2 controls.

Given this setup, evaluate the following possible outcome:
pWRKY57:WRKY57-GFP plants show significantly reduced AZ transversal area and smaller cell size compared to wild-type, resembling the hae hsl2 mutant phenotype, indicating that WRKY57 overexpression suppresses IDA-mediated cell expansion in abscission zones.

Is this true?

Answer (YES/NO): NO